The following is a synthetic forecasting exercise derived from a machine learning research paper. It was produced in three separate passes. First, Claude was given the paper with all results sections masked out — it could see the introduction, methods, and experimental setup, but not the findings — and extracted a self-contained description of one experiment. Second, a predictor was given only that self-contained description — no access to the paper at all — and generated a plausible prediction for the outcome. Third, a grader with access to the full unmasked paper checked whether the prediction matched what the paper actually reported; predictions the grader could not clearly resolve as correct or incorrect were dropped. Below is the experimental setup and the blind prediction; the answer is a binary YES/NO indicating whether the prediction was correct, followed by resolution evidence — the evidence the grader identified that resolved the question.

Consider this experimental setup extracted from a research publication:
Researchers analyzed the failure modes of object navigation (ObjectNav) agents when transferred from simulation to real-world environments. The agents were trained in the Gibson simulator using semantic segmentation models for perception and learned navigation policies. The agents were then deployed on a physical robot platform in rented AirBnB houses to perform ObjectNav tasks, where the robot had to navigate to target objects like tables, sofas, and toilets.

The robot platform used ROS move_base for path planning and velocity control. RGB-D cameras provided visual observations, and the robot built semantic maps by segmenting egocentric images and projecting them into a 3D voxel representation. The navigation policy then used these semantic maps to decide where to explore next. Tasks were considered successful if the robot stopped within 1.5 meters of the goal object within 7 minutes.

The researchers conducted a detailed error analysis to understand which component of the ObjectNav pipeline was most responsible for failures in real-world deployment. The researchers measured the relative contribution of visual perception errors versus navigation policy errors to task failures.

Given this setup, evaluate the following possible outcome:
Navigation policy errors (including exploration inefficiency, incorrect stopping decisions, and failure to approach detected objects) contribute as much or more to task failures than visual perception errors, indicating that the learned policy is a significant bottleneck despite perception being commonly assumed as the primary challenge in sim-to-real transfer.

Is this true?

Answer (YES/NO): NO